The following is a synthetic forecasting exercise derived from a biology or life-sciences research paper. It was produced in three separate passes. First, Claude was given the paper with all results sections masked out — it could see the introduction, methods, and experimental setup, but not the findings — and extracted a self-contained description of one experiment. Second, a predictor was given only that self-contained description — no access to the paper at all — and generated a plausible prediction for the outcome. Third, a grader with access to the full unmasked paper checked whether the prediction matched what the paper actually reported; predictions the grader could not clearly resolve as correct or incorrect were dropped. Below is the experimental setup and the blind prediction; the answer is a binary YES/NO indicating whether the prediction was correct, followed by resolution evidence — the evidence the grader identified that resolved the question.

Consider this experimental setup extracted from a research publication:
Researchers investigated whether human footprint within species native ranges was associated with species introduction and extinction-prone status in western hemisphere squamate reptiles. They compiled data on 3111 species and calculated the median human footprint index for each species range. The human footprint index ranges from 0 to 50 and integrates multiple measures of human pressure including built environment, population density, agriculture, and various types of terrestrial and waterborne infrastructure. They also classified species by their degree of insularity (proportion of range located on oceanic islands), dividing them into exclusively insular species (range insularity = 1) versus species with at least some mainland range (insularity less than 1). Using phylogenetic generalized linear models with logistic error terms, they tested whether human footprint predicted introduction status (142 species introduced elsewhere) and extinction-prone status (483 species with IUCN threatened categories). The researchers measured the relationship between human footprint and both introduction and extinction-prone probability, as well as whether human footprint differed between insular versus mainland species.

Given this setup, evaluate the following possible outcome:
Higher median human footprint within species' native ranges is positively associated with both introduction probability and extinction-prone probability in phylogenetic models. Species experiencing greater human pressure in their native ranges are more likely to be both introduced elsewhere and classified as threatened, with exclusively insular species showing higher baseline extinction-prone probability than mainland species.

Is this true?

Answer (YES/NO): YES